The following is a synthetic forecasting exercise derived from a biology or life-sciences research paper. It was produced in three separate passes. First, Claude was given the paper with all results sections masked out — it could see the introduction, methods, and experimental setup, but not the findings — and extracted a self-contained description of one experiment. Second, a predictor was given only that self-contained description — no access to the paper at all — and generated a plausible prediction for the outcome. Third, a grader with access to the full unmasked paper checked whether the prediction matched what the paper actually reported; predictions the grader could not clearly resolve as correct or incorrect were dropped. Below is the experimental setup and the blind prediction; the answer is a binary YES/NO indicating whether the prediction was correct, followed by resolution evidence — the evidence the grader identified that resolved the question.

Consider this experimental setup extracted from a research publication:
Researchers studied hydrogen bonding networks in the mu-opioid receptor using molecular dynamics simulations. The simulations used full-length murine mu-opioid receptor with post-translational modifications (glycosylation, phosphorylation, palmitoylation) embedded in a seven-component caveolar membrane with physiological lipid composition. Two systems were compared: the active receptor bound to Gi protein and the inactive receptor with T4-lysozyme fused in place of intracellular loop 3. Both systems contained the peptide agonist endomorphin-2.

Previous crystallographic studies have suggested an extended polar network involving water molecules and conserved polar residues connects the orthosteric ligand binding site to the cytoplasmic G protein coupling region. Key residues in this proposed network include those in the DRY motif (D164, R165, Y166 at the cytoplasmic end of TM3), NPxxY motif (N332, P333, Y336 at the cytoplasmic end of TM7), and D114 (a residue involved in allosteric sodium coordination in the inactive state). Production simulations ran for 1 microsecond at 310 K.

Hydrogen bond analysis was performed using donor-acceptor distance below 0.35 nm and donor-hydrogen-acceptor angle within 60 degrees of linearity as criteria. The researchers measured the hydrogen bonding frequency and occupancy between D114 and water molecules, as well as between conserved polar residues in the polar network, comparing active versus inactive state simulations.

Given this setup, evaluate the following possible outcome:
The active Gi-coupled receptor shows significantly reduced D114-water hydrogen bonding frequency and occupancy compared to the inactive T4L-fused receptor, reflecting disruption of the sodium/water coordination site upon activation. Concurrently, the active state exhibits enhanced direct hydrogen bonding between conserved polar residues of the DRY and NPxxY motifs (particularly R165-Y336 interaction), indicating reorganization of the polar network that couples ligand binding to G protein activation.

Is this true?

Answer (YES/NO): NO